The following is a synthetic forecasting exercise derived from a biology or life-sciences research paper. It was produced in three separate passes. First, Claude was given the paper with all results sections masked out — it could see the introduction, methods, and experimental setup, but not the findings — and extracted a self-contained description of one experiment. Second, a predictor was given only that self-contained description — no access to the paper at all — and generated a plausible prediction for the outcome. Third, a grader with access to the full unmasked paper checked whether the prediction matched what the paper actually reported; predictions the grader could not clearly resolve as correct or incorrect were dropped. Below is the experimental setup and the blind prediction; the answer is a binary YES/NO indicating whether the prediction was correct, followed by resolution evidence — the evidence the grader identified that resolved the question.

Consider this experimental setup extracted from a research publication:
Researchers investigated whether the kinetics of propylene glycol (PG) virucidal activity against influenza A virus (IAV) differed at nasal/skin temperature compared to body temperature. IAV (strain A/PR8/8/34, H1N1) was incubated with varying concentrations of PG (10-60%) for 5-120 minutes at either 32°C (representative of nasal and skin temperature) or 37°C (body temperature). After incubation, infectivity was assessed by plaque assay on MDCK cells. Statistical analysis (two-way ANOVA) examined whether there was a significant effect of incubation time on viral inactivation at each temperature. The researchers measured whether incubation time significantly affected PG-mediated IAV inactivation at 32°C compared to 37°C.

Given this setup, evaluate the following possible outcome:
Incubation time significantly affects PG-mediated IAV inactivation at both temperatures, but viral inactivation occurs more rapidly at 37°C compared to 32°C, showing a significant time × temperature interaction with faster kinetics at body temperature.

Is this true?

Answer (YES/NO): NO